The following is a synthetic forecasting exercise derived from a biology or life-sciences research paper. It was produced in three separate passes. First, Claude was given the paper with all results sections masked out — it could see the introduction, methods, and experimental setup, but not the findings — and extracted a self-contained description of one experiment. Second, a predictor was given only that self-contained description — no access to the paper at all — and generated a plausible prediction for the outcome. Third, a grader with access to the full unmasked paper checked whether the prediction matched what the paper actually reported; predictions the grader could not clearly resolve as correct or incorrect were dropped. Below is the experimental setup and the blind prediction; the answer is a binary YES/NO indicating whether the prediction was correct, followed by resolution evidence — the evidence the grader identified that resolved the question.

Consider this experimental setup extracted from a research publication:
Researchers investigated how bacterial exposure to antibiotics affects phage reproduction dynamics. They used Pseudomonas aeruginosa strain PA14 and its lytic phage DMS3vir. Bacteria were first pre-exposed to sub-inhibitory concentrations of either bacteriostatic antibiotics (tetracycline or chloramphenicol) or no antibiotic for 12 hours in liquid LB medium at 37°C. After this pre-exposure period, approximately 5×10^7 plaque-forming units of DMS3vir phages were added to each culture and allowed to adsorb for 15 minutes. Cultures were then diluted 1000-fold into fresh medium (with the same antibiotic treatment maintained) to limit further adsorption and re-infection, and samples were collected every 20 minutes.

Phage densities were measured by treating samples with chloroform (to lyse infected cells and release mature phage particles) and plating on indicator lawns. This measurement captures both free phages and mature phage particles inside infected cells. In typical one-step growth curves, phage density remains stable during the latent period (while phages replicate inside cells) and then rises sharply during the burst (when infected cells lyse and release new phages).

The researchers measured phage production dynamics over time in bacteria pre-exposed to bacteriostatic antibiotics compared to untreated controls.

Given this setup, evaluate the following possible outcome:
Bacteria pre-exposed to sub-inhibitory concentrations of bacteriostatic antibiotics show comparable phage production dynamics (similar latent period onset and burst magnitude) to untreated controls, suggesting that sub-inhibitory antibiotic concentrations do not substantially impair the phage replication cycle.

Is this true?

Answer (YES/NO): NO